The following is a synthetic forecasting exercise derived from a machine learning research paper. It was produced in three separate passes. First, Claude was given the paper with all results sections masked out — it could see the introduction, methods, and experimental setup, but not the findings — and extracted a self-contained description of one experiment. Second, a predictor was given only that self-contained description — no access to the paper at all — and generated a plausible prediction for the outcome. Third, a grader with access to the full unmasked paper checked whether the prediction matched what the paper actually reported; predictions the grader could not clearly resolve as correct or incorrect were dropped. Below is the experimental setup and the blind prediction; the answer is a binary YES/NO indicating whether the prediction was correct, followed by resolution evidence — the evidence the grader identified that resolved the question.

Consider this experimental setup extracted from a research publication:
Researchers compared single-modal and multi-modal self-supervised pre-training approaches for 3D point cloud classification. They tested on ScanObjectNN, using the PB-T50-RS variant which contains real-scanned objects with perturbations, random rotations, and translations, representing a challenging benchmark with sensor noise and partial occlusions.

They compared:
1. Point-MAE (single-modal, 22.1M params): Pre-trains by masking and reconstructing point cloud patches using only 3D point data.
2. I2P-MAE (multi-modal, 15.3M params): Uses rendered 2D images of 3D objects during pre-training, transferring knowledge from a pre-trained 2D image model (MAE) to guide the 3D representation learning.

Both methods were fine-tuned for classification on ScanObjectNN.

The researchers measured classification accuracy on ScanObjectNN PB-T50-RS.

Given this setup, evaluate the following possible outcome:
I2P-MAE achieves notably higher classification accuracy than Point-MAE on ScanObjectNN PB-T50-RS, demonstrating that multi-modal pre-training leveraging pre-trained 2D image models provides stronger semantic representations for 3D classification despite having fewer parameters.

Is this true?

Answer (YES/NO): YES